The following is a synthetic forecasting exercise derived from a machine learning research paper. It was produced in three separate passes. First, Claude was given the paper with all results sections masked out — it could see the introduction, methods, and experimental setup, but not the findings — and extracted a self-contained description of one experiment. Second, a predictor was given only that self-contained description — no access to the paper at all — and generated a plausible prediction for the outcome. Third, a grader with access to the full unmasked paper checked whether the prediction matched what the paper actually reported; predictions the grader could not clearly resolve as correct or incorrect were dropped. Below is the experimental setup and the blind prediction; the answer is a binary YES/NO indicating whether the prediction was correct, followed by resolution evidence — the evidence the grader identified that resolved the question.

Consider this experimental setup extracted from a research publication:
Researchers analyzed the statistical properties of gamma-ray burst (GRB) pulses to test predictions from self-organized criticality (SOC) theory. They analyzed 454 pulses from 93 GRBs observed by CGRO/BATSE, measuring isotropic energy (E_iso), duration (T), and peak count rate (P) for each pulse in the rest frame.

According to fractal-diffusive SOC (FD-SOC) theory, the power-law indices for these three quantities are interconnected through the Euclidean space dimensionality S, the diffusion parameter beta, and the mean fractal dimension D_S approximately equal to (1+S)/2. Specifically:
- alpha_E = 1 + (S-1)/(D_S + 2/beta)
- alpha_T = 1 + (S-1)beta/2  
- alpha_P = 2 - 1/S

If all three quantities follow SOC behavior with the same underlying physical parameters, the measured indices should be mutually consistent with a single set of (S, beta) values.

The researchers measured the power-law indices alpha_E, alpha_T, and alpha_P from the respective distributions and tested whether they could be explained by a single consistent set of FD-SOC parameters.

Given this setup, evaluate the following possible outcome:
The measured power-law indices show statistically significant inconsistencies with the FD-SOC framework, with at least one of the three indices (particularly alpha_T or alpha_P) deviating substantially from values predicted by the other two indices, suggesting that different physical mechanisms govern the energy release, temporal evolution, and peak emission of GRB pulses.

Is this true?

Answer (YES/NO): NO